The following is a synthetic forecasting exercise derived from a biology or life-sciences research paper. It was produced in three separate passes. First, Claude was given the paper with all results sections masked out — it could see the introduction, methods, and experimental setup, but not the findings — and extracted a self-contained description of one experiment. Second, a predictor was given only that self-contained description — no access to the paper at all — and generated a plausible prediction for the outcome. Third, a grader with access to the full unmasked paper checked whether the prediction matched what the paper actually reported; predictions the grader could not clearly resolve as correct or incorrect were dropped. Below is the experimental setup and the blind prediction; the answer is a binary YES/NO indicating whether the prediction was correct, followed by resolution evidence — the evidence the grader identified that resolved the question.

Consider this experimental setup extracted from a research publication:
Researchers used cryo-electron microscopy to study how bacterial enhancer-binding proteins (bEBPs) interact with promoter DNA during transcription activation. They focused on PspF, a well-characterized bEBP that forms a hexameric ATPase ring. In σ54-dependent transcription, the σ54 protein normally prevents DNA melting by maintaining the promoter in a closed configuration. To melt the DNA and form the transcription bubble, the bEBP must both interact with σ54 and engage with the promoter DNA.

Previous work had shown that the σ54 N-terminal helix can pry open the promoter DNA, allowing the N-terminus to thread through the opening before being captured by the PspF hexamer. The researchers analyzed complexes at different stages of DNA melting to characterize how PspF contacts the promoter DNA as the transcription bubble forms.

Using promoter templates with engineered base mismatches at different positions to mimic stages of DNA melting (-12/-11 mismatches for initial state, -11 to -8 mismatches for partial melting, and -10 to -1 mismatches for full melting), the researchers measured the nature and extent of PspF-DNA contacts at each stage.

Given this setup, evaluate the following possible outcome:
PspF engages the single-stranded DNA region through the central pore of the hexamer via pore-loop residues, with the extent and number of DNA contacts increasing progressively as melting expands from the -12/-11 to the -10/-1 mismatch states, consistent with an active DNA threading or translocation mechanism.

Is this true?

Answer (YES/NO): NO